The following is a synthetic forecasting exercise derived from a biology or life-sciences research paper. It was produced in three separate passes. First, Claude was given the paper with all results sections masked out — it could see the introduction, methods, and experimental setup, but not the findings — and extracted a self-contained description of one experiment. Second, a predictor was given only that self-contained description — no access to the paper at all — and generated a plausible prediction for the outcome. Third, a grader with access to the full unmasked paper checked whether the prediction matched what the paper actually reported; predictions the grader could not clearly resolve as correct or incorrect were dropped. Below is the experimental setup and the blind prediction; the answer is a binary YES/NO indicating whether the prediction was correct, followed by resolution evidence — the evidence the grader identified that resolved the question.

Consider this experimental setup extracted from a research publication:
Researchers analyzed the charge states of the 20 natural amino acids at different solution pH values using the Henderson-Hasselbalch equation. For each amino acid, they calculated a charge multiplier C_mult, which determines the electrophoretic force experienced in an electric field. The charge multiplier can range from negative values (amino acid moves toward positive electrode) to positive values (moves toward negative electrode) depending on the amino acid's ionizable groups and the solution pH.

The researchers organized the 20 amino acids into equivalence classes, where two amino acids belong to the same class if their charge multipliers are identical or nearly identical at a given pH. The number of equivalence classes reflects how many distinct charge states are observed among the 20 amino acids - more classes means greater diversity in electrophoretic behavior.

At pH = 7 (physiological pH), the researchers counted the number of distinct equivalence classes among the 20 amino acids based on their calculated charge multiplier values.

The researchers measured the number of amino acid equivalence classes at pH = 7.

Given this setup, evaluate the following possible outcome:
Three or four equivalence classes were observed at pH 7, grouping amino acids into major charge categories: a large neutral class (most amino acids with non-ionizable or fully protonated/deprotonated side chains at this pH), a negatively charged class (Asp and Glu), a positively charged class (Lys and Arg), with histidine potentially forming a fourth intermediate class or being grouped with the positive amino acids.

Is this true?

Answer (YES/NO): NO